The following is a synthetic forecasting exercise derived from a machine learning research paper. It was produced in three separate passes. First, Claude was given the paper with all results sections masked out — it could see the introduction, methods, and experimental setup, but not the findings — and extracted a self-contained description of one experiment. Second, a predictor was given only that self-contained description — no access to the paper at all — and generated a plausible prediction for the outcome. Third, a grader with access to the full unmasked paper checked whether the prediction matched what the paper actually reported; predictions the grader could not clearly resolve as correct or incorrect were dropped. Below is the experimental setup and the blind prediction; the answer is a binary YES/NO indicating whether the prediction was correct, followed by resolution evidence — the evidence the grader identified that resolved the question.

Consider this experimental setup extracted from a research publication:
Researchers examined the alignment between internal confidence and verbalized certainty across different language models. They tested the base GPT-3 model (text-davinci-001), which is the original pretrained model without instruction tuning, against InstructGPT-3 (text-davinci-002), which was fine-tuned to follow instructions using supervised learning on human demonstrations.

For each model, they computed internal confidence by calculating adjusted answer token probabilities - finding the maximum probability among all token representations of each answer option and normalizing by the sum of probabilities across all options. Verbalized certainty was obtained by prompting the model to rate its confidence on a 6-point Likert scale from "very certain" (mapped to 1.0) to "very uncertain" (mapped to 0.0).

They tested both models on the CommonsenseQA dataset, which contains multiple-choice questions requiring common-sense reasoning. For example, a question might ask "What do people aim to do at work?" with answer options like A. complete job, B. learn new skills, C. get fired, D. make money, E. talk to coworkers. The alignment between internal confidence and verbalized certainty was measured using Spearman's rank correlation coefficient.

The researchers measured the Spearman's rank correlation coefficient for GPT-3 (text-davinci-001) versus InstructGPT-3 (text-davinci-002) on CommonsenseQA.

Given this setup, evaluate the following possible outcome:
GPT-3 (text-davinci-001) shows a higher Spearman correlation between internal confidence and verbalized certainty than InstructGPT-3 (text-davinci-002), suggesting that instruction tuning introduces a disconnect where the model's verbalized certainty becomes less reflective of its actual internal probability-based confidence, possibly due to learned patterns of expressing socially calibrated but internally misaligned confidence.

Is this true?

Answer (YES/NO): NO